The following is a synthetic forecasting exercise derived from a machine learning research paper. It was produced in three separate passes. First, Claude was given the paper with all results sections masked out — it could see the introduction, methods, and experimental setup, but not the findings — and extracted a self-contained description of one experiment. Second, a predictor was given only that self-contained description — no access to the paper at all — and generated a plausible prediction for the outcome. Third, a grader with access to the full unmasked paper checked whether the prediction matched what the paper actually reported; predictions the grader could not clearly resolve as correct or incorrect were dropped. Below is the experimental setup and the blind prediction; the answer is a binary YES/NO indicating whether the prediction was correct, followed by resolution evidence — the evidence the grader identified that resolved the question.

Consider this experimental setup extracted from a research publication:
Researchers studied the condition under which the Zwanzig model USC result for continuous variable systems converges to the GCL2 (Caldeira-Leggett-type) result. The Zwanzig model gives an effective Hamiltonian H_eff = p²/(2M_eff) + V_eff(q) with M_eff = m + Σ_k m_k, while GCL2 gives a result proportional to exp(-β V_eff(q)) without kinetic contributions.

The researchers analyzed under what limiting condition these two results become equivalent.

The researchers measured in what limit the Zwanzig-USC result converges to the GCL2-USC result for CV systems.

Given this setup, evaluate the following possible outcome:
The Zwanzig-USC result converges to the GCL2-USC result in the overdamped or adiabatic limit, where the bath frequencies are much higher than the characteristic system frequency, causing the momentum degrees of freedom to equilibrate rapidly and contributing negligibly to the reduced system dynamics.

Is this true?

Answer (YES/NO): NO